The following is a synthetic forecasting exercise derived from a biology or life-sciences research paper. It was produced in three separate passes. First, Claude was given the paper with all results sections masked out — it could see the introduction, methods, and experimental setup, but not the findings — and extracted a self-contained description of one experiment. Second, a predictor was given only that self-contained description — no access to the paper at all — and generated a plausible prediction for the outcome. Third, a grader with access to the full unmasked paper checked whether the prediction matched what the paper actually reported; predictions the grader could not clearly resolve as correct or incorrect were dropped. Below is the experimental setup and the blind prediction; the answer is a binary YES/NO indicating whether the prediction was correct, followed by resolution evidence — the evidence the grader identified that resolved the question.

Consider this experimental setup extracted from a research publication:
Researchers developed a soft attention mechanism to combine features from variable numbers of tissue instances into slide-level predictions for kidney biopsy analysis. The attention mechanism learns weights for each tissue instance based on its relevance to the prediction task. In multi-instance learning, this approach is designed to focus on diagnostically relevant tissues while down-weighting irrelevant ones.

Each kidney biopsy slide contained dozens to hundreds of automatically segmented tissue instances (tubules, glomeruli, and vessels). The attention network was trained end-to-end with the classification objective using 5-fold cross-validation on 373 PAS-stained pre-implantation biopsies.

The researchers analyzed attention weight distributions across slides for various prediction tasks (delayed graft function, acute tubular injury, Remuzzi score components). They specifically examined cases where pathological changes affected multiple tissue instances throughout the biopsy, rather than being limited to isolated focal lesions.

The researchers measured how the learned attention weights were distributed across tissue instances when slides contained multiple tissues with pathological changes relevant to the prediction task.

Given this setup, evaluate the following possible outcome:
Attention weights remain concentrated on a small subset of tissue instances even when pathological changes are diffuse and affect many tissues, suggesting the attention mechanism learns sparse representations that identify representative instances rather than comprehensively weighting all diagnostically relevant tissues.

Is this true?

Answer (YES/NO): YES